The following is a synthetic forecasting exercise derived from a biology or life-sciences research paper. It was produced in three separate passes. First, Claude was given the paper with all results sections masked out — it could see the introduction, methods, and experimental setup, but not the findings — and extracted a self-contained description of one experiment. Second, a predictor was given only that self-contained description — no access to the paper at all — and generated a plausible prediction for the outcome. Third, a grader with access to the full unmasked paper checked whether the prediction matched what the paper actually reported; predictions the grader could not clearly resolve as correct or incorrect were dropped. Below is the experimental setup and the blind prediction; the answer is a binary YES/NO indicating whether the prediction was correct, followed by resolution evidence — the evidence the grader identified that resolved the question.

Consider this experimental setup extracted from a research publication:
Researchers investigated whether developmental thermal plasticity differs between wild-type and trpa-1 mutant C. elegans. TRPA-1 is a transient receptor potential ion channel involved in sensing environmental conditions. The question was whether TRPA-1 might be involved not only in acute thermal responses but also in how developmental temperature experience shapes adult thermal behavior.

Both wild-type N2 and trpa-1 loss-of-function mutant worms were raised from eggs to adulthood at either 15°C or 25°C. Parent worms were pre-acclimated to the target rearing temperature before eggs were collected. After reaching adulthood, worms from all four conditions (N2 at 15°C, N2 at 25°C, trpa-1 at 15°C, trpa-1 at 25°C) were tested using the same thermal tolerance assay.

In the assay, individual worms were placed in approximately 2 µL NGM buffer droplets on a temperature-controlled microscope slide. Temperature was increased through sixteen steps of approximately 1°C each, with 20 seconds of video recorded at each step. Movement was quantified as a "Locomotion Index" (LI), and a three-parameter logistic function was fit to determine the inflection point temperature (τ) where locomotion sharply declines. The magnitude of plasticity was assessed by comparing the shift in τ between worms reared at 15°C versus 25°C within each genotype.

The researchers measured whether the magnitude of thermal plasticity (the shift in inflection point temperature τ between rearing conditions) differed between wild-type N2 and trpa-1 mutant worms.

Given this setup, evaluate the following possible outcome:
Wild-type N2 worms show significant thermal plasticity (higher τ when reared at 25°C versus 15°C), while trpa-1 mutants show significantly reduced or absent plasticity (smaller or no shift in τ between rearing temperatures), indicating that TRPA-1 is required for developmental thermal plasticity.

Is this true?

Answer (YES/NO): YES